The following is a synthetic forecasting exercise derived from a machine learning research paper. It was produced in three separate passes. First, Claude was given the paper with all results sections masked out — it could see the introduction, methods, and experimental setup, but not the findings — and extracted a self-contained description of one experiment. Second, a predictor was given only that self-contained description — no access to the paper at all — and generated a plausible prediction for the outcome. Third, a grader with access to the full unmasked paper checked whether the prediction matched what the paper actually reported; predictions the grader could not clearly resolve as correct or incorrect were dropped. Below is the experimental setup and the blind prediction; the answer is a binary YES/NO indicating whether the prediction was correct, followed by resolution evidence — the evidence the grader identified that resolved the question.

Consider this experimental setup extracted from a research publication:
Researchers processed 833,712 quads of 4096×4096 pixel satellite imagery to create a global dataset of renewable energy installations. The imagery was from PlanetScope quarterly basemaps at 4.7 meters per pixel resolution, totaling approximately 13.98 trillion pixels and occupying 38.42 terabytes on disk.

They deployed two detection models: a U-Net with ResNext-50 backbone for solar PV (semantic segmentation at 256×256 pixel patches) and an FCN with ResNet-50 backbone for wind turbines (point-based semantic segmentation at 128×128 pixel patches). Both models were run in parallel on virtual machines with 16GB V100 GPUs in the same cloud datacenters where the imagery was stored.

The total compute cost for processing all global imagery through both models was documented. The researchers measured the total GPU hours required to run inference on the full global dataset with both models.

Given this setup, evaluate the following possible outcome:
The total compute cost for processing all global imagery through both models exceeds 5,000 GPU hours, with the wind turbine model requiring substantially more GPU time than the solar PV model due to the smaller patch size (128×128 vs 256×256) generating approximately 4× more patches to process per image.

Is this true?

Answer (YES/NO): NO